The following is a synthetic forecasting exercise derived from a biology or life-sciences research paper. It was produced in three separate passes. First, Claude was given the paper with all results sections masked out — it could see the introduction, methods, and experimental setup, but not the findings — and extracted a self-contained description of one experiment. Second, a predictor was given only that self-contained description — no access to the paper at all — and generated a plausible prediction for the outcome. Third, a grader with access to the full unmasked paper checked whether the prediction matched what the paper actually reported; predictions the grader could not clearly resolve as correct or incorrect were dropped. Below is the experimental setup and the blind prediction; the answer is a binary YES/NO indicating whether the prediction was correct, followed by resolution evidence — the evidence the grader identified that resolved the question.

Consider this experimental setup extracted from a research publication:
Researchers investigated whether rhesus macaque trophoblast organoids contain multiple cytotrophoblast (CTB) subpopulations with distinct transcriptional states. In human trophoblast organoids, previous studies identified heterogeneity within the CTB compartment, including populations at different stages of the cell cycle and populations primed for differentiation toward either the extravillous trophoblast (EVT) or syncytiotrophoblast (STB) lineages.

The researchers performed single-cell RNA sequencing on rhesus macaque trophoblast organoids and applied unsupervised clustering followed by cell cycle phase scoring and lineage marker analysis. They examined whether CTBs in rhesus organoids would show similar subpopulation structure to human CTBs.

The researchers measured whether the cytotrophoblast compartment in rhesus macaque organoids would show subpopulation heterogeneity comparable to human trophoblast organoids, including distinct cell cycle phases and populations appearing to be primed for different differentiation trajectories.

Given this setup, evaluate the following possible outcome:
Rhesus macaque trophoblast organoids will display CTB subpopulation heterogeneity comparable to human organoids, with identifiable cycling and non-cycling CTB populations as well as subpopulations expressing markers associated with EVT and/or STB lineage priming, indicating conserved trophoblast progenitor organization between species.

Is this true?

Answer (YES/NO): YES